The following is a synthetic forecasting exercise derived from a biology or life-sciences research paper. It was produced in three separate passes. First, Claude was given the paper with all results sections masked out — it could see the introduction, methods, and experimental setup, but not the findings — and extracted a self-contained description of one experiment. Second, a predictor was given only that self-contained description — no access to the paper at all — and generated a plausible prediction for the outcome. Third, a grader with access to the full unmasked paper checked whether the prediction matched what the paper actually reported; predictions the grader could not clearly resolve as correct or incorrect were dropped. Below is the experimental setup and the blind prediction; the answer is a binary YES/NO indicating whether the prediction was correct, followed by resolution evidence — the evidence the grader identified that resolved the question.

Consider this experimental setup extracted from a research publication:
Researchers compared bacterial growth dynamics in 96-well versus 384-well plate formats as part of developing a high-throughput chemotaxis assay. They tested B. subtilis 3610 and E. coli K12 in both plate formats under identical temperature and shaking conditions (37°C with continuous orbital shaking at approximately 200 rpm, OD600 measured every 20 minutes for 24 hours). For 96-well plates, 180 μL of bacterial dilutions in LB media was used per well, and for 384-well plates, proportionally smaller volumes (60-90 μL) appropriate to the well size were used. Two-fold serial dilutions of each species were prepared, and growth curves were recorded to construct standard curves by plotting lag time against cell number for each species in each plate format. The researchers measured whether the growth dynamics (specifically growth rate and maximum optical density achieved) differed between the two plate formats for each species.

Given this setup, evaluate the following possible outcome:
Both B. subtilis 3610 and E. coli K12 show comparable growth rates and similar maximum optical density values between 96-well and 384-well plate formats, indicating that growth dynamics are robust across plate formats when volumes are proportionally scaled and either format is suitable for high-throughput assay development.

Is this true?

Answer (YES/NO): NO